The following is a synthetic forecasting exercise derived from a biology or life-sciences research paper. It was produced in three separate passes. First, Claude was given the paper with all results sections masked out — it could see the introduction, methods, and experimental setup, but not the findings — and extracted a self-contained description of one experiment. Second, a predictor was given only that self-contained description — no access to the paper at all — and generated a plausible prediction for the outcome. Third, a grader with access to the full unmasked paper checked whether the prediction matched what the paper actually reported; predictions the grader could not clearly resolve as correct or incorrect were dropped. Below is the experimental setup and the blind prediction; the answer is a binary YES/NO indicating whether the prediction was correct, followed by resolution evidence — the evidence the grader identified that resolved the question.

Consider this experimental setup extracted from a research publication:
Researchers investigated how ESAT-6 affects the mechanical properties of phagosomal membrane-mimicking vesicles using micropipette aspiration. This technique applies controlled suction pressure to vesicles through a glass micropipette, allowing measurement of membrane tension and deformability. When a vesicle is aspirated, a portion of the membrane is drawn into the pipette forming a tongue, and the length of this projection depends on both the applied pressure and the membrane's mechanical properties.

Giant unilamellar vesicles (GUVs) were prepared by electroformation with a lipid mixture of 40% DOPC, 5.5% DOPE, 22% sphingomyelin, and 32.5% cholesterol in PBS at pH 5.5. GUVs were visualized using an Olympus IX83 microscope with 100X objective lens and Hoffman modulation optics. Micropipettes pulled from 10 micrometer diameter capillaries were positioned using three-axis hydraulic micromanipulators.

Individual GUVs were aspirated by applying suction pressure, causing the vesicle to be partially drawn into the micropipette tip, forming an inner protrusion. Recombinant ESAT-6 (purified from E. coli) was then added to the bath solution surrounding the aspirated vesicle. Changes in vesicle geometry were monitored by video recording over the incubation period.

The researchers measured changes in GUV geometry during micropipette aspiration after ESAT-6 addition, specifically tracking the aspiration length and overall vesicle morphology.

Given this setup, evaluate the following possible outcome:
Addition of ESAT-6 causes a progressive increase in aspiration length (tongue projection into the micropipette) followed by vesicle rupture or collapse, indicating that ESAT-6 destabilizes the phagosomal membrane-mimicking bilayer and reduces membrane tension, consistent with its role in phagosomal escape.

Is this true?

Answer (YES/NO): NO